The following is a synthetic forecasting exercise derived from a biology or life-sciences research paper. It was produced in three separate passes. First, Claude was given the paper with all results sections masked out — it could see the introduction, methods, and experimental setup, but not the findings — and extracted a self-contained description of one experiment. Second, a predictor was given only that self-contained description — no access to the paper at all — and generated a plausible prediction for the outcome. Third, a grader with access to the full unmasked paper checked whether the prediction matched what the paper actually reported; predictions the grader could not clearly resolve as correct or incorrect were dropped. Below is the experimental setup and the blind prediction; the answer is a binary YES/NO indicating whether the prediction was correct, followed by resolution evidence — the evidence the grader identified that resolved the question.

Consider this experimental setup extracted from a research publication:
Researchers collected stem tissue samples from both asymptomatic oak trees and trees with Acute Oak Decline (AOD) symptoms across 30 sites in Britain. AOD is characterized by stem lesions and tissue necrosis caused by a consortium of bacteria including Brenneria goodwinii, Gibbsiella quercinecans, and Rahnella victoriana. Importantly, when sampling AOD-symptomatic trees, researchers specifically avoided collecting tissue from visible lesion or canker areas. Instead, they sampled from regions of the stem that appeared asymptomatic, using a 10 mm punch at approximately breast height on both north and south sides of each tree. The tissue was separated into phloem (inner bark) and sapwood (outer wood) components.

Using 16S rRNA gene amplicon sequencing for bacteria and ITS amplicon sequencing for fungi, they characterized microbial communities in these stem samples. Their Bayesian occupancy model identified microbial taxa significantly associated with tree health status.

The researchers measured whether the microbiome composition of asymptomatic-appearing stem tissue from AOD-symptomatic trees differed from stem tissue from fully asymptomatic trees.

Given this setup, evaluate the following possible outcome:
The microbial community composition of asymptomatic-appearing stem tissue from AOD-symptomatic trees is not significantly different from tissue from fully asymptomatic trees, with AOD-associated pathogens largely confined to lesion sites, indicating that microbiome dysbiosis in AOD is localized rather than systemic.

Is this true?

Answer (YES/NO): NO